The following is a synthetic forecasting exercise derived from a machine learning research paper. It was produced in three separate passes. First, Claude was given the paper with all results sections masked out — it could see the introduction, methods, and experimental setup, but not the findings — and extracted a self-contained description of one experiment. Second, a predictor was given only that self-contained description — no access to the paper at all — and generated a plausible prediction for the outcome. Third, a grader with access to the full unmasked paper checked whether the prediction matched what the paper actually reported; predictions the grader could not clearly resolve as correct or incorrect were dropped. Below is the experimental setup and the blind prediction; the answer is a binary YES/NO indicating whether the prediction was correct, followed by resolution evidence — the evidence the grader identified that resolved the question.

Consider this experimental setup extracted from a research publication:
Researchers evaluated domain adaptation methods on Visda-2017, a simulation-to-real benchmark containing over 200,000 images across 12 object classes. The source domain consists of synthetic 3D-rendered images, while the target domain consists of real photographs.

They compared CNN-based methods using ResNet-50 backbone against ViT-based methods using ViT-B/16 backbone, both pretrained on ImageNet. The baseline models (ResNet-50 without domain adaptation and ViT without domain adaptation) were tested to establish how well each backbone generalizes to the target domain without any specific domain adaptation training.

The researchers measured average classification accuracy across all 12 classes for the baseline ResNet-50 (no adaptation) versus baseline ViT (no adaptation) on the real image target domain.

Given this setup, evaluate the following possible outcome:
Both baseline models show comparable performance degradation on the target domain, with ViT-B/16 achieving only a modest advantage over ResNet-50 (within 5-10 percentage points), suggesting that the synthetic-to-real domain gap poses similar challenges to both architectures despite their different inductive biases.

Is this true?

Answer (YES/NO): NO